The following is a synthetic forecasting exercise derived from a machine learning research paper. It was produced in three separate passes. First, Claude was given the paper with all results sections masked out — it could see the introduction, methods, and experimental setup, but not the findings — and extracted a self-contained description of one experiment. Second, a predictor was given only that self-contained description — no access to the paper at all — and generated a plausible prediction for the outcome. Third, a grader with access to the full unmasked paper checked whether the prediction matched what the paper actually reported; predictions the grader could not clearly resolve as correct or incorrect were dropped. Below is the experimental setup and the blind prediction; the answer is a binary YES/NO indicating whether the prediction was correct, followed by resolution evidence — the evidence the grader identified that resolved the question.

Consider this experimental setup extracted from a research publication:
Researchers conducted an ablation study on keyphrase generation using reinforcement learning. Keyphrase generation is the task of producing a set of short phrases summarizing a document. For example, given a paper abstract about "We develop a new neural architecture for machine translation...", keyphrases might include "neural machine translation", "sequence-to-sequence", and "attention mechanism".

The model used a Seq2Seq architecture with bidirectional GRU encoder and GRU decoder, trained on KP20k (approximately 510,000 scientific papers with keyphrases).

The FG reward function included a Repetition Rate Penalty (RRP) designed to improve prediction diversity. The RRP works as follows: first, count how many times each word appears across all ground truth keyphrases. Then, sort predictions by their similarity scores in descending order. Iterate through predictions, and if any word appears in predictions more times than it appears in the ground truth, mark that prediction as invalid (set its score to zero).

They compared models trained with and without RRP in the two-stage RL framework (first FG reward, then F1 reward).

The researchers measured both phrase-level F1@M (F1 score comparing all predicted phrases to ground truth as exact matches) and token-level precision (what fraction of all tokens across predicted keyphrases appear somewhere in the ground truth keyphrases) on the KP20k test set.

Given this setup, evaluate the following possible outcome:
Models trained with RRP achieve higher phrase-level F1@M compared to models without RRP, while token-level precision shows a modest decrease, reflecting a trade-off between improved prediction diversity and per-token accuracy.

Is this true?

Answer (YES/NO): YES